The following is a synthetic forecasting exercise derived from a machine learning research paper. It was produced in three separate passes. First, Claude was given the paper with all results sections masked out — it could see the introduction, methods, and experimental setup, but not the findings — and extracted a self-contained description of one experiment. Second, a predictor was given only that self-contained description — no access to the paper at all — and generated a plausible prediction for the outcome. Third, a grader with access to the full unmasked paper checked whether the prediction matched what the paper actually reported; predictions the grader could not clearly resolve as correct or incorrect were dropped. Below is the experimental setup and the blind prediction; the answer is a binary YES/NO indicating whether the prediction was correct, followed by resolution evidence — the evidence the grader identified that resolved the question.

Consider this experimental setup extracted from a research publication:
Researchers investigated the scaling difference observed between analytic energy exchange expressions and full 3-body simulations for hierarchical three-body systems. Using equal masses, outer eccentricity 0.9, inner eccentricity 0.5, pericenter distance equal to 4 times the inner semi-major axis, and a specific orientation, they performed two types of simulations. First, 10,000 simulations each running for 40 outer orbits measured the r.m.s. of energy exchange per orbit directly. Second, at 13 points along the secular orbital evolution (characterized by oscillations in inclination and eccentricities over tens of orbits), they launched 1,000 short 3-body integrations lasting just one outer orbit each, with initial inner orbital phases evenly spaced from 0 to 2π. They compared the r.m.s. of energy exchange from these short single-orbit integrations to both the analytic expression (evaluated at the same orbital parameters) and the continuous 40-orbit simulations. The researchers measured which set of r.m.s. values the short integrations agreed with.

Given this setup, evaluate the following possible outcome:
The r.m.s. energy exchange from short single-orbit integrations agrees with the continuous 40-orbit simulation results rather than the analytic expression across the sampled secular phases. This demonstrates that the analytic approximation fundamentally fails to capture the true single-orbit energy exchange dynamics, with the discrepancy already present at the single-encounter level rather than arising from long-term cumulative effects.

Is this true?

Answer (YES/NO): YES